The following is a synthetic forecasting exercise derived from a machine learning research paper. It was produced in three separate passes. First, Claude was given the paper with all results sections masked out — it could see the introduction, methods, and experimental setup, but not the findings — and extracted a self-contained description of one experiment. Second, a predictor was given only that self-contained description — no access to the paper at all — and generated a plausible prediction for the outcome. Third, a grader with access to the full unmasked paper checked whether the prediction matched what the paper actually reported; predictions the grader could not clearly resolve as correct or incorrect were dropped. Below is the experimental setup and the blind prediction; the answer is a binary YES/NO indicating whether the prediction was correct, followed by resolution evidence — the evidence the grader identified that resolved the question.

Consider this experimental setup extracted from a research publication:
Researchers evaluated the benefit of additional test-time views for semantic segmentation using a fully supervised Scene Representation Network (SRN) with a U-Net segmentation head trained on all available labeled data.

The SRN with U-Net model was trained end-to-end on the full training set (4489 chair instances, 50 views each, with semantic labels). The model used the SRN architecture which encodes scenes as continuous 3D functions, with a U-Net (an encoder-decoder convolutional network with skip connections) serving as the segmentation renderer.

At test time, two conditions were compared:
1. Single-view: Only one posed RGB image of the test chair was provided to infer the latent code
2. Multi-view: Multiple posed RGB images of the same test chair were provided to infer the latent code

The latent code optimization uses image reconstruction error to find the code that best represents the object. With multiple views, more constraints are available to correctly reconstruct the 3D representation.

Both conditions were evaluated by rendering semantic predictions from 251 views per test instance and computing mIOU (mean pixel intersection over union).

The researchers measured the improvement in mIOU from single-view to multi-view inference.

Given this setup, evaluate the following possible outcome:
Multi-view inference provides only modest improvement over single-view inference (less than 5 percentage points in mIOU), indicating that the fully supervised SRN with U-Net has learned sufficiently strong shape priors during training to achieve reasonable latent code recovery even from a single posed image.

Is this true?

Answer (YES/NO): NO